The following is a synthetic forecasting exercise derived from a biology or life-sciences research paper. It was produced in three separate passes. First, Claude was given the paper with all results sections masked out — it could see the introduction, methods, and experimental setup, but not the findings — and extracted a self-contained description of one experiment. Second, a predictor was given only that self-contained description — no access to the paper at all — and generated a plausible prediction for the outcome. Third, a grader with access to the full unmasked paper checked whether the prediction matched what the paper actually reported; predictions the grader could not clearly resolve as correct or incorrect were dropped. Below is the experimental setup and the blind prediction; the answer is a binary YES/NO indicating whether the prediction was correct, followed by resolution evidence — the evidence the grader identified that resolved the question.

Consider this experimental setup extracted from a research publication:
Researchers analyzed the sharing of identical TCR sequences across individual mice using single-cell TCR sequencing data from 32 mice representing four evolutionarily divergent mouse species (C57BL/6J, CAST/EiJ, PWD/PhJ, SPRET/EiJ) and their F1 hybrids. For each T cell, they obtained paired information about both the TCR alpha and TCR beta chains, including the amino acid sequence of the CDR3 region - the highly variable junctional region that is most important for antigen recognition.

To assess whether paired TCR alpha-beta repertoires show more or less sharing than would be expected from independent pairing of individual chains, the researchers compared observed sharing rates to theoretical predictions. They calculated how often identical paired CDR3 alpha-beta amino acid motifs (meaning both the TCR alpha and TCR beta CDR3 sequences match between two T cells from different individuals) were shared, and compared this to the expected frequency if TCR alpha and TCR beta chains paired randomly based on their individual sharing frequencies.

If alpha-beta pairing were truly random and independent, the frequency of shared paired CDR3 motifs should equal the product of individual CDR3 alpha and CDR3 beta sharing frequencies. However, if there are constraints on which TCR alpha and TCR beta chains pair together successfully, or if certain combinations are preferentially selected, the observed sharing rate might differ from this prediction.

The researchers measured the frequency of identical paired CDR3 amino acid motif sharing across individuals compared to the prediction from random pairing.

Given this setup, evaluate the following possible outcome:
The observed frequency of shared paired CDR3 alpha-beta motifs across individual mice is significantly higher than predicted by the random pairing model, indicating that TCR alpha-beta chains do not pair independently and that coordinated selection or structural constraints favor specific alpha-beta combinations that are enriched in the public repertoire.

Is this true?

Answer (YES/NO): YES